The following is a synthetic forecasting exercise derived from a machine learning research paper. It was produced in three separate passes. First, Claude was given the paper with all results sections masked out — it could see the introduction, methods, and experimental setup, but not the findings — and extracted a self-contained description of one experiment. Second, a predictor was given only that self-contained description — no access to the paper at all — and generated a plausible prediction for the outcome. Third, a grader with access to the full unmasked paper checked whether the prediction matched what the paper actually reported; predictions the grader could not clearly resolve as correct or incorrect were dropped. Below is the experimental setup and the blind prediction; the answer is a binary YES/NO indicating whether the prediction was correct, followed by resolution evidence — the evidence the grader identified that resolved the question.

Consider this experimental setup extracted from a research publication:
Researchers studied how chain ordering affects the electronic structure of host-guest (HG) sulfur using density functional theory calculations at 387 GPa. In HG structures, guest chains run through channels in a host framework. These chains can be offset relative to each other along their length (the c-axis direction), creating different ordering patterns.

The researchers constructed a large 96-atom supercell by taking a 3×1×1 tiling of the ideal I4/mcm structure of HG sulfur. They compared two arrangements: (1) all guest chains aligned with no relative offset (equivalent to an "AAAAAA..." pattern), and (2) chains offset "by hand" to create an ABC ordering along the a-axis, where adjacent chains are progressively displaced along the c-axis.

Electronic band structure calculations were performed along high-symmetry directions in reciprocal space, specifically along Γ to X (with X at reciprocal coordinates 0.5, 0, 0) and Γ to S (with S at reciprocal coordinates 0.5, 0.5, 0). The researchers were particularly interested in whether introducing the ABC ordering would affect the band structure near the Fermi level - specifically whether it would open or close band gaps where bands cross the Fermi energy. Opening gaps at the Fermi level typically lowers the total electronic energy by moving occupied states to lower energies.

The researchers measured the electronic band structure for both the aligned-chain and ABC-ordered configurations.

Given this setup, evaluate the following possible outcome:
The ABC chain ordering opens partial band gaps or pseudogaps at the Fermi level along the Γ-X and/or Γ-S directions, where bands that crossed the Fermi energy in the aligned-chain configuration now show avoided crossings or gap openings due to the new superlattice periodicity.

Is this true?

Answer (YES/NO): YES